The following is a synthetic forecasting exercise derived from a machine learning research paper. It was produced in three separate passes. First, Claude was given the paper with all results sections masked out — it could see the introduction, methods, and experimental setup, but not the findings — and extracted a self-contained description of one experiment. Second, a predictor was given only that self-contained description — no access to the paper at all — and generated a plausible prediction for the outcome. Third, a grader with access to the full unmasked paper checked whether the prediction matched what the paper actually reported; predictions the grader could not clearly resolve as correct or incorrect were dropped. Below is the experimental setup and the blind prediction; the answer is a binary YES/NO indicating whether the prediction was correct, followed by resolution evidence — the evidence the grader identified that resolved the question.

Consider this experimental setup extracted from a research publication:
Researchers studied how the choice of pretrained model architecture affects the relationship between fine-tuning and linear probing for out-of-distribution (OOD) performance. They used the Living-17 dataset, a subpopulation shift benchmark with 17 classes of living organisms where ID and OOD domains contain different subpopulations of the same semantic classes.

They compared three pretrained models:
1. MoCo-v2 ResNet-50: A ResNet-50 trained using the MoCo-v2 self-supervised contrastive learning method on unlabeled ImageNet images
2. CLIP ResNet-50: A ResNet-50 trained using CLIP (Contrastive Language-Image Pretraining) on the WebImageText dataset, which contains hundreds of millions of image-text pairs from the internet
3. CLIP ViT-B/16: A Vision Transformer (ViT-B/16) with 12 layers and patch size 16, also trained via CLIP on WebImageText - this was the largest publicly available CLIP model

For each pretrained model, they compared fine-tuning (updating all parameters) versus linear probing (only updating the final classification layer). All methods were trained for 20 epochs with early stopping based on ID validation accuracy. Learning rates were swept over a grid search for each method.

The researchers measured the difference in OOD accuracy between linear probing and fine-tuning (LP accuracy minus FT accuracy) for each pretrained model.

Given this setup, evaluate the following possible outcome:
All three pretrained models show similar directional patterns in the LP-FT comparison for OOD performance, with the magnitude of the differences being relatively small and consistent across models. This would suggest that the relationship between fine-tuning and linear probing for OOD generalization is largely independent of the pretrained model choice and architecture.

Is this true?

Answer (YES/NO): NO